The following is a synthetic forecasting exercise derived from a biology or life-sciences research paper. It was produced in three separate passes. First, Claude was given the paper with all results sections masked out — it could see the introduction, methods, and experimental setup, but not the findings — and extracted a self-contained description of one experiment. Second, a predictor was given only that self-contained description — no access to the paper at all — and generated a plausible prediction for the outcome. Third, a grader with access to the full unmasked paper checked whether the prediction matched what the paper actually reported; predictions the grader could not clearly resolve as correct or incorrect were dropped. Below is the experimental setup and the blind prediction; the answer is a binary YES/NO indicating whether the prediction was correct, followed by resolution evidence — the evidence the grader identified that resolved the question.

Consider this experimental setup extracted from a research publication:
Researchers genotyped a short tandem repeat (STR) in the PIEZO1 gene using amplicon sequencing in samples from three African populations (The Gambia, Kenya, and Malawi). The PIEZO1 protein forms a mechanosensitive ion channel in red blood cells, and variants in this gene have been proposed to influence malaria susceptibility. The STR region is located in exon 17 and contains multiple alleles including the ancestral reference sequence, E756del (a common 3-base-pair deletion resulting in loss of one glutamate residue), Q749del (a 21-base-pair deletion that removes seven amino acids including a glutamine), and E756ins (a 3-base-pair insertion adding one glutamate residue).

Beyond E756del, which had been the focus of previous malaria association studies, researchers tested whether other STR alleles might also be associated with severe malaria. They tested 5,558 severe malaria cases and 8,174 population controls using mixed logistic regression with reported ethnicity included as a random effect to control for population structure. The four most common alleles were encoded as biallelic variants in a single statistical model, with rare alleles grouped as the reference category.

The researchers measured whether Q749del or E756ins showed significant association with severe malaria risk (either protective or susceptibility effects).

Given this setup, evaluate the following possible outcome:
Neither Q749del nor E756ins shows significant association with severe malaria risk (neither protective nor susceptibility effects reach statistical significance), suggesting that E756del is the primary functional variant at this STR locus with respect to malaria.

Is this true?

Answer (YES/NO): NO